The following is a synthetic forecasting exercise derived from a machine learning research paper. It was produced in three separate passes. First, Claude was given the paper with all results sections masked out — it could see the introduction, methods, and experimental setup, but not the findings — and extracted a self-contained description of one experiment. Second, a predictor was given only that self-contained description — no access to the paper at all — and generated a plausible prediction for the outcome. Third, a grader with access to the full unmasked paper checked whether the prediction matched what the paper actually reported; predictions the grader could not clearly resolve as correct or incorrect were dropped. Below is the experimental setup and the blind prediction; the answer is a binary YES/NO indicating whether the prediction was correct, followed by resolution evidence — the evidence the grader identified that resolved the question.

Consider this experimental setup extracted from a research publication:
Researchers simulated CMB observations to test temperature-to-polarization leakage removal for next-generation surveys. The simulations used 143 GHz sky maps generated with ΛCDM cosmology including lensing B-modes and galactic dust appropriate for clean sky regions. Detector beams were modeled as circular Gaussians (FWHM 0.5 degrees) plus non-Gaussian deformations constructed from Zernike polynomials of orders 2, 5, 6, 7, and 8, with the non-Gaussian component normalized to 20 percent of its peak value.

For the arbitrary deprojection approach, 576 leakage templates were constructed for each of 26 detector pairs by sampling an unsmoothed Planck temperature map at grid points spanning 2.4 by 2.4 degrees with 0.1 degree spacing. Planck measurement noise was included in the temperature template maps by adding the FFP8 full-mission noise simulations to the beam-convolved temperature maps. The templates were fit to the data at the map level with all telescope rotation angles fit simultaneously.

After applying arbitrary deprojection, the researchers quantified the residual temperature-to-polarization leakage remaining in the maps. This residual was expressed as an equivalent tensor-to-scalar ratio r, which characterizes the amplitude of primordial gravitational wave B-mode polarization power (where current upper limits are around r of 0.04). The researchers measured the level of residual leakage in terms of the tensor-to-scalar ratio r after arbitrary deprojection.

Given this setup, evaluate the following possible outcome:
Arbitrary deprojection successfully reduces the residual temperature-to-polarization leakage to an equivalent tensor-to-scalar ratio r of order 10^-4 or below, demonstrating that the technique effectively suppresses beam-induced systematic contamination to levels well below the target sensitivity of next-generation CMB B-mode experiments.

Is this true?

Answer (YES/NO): YES